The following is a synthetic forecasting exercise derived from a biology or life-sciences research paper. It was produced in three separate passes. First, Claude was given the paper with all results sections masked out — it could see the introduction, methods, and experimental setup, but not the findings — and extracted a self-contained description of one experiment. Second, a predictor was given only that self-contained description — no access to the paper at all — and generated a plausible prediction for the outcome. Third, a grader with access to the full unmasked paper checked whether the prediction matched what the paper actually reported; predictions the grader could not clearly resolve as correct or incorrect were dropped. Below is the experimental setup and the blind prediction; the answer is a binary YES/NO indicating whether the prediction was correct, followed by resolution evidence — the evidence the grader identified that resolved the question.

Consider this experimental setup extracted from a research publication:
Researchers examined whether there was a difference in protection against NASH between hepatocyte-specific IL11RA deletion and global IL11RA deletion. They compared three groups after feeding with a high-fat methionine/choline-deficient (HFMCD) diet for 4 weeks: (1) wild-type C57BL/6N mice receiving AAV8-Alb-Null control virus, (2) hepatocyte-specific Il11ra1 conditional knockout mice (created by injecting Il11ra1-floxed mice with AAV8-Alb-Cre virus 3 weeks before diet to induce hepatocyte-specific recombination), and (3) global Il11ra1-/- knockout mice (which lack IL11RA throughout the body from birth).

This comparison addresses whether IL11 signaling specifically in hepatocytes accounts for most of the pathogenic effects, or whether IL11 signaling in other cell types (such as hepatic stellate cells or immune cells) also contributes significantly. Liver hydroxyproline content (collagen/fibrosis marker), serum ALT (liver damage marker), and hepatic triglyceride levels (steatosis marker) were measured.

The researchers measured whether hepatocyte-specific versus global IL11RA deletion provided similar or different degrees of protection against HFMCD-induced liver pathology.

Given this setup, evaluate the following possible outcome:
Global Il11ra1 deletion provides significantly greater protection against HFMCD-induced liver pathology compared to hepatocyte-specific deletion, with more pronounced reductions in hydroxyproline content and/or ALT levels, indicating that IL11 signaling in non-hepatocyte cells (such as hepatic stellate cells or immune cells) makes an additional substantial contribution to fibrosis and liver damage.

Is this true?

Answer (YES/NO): NO